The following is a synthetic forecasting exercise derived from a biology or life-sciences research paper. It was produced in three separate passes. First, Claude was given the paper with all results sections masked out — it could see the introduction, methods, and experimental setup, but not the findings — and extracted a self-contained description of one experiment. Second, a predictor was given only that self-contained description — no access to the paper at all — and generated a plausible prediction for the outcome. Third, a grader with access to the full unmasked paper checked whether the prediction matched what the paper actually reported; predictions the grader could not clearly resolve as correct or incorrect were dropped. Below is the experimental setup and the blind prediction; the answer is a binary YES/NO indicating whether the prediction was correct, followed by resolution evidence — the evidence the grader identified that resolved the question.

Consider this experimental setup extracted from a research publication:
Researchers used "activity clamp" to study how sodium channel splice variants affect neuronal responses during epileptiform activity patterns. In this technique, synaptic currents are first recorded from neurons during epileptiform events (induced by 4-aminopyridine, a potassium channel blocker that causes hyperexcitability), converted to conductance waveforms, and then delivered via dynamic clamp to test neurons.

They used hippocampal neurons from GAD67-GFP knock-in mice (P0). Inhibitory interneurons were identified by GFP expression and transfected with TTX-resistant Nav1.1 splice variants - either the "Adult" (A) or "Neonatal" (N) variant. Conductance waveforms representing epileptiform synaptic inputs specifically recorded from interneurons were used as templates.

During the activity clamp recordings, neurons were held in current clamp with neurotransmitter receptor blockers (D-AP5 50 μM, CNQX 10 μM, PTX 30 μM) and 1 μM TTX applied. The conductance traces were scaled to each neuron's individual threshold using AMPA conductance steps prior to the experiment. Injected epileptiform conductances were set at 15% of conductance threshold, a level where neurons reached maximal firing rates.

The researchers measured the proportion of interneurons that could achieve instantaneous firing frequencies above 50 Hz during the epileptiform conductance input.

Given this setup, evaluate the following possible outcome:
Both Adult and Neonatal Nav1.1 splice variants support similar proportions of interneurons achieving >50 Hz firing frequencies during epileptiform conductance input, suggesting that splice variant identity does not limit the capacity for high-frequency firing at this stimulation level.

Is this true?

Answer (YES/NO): NO